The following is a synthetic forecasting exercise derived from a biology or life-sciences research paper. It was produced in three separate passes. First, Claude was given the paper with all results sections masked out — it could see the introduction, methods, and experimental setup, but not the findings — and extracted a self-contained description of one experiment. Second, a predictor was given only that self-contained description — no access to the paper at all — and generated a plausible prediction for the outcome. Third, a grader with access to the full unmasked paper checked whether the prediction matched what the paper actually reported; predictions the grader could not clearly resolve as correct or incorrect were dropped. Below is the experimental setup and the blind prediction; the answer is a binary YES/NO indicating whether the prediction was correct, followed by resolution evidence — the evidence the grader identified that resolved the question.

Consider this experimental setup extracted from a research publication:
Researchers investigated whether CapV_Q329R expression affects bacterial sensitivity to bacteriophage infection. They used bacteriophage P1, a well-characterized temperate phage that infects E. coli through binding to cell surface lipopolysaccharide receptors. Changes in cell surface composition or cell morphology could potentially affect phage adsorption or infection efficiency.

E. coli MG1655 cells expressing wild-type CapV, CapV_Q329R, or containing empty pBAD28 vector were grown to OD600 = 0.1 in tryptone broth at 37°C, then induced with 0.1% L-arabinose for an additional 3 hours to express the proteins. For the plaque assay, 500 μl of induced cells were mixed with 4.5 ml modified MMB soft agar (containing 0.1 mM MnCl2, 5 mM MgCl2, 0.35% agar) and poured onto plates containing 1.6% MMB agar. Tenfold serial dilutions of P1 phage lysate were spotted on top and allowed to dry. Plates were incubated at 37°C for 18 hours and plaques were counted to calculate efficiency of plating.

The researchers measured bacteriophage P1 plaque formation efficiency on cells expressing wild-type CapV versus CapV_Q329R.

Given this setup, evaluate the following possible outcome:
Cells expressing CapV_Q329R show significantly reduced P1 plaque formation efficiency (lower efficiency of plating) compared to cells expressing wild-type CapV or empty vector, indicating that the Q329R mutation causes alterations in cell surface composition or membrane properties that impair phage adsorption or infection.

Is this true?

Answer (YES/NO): NO